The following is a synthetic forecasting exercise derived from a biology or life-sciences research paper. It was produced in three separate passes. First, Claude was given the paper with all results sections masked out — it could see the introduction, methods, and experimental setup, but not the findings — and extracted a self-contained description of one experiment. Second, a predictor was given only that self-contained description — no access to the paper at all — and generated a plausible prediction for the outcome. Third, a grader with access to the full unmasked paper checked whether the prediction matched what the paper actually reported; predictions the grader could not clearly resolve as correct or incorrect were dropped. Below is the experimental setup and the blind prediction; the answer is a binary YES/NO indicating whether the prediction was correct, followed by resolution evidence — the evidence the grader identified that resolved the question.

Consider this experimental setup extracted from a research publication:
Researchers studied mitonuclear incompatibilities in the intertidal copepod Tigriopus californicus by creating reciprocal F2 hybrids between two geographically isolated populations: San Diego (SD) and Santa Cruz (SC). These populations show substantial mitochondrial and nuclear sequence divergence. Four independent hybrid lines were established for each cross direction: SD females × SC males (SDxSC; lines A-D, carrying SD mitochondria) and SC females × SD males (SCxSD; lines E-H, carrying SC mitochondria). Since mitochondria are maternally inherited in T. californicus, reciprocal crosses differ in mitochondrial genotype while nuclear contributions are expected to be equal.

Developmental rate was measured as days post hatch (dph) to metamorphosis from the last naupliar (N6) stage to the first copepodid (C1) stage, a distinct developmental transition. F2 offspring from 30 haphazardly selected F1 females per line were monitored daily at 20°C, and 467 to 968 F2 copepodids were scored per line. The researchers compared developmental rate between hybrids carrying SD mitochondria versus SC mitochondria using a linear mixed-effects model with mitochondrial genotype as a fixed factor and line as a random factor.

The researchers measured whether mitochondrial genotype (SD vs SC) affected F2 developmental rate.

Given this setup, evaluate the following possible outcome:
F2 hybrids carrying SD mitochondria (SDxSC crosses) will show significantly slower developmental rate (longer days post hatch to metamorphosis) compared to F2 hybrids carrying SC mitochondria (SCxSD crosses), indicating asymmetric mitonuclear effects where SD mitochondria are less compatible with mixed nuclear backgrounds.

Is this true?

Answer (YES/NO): NO